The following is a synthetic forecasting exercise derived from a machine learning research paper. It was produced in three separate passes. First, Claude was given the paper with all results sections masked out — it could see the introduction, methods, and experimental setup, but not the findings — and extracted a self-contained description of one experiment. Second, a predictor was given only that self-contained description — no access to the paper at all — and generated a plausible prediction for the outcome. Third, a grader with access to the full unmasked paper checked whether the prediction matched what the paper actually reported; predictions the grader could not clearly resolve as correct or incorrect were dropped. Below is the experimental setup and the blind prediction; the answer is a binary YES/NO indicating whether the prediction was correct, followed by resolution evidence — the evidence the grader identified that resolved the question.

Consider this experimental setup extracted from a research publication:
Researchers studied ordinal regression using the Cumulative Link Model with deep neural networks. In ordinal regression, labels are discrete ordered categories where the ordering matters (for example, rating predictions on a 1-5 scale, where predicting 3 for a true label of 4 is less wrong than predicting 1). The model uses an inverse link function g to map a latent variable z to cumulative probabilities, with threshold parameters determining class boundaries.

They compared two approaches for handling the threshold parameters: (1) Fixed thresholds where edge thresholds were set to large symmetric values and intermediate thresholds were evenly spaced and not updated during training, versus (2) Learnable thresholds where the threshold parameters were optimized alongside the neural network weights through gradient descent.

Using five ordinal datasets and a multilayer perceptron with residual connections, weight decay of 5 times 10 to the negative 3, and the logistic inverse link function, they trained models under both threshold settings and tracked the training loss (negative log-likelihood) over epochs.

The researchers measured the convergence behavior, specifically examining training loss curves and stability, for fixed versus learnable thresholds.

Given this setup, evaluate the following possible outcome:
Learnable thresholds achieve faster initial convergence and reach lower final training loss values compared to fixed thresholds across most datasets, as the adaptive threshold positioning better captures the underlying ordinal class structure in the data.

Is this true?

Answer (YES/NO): NO